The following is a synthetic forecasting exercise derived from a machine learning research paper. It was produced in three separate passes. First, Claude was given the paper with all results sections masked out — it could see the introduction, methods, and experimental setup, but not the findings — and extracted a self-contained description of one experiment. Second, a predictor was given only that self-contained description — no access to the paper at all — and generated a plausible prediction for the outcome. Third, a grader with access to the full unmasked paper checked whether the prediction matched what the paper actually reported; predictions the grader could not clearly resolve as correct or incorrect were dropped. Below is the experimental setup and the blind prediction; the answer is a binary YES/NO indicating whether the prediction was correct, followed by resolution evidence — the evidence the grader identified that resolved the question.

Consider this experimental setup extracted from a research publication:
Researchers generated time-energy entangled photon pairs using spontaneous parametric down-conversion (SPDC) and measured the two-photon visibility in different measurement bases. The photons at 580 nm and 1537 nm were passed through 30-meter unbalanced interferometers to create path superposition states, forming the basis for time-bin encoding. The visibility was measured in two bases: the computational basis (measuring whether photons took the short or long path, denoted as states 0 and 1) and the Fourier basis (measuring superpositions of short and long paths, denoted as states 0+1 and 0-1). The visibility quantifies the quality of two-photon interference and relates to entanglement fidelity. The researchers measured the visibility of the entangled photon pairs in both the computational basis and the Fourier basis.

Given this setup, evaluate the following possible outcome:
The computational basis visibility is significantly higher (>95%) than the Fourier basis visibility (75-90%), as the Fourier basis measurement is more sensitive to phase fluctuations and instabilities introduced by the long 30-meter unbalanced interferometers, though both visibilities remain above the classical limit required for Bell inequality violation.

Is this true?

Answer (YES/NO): YES